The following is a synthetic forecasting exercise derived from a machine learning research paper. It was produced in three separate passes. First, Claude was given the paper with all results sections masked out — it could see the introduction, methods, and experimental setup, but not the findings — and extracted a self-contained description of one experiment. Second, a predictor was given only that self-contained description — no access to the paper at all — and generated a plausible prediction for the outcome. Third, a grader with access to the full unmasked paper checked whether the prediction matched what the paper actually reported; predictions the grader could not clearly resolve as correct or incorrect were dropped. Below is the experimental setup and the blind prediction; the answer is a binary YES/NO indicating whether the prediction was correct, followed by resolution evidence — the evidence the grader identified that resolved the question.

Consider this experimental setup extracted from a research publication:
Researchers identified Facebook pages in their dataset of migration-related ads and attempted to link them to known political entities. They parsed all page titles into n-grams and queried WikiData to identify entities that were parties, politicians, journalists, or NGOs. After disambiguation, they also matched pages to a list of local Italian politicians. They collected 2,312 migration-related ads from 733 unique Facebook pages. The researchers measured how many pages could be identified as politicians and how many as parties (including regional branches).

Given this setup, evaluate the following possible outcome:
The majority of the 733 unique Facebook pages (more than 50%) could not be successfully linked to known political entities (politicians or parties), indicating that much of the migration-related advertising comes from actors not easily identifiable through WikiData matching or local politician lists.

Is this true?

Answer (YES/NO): YES